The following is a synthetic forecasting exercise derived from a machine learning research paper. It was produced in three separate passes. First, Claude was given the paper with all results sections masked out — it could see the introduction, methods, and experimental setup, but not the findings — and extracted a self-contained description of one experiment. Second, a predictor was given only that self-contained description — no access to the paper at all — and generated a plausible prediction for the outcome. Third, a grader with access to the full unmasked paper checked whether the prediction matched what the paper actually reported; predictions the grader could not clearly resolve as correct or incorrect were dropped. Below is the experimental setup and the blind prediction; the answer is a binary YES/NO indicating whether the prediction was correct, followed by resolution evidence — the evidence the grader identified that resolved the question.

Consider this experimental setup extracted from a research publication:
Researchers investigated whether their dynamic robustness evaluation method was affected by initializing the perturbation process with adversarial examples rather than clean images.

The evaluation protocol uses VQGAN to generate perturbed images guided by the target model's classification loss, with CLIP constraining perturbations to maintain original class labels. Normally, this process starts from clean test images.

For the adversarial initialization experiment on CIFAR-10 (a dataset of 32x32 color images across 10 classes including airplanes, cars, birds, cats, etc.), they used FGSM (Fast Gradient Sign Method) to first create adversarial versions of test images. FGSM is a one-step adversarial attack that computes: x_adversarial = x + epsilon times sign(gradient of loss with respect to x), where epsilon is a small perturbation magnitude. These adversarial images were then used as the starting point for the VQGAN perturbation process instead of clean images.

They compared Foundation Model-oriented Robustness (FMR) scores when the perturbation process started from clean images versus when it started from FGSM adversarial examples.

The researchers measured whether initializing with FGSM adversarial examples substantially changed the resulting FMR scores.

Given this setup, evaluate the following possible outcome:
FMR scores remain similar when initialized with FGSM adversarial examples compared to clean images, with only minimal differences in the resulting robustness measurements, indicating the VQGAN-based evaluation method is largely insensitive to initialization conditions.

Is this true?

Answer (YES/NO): NO